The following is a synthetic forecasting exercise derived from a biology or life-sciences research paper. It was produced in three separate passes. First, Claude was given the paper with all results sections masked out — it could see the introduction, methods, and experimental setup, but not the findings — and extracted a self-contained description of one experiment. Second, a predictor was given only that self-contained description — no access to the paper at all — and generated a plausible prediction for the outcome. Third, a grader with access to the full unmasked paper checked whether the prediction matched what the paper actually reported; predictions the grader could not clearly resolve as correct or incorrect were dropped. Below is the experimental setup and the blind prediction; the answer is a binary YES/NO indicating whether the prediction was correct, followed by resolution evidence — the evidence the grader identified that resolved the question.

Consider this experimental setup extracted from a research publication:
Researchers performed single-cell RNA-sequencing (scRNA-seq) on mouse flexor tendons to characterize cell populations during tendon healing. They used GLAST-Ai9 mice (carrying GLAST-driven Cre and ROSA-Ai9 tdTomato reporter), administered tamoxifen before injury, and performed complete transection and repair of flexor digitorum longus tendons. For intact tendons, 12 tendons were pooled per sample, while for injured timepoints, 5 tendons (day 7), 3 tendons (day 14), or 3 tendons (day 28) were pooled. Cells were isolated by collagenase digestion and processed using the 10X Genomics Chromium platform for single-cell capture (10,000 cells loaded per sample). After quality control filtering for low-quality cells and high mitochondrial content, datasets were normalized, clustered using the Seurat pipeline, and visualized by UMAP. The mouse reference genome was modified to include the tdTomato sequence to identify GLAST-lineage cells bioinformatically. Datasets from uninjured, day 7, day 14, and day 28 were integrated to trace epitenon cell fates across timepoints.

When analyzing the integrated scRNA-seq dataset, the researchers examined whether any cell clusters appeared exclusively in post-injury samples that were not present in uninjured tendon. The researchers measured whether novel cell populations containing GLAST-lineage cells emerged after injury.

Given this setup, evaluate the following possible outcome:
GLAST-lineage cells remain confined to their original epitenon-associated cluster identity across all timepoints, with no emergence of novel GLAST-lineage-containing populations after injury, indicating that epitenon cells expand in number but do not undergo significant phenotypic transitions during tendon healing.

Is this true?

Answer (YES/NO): NO